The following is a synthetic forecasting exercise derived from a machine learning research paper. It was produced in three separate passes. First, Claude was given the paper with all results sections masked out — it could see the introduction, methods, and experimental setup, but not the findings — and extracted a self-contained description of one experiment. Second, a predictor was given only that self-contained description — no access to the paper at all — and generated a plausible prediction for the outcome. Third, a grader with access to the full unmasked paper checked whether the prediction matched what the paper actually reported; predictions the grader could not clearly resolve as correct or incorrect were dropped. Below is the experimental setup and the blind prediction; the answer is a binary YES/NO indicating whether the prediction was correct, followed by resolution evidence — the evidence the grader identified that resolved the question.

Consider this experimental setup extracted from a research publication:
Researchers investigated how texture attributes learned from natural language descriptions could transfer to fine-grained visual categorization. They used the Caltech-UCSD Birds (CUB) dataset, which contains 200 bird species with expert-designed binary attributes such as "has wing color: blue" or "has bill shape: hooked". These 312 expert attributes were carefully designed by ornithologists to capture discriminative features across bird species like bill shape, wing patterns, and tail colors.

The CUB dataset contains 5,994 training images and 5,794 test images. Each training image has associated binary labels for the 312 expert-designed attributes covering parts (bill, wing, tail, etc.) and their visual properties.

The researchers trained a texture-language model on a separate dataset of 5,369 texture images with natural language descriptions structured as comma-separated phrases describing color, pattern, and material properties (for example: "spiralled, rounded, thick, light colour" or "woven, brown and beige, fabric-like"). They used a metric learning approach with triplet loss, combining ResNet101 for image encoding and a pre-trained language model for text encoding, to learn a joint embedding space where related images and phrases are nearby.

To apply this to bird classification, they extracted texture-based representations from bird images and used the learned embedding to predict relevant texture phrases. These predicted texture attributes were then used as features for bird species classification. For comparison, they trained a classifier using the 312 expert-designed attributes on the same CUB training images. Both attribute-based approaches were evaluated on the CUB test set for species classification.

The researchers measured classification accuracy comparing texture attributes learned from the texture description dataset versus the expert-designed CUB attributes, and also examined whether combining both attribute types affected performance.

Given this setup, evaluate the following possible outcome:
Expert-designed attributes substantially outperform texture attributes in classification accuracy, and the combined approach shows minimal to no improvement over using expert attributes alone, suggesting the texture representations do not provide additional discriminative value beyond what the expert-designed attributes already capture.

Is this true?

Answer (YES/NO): NO